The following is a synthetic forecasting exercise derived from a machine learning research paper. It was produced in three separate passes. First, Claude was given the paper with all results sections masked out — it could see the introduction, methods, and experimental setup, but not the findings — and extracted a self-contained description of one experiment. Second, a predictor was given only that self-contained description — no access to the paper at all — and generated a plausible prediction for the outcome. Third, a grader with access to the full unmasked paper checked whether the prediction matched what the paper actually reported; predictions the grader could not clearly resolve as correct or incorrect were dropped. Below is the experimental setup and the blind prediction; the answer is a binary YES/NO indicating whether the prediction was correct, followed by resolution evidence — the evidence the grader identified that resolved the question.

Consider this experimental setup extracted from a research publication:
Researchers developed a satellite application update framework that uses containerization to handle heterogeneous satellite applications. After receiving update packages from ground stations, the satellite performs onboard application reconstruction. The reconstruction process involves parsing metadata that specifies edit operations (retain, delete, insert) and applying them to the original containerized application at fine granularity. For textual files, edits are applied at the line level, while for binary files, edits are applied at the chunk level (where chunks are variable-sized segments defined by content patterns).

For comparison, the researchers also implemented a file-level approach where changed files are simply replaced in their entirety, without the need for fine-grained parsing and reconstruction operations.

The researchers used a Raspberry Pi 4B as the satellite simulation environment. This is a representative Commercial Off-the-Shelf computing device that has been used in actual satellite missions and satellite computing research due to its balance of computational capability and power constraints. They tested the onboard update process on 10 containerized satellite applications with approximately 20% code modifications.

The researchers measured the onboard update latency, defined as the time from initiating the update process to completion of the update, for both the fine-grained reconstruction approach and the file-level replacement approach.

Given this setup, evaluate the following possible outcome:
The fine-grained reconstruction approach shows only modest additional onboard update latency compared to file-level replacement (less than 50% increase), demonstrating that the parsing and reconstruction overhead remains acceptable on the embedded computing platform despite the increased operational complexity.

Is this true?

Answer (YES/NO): YES